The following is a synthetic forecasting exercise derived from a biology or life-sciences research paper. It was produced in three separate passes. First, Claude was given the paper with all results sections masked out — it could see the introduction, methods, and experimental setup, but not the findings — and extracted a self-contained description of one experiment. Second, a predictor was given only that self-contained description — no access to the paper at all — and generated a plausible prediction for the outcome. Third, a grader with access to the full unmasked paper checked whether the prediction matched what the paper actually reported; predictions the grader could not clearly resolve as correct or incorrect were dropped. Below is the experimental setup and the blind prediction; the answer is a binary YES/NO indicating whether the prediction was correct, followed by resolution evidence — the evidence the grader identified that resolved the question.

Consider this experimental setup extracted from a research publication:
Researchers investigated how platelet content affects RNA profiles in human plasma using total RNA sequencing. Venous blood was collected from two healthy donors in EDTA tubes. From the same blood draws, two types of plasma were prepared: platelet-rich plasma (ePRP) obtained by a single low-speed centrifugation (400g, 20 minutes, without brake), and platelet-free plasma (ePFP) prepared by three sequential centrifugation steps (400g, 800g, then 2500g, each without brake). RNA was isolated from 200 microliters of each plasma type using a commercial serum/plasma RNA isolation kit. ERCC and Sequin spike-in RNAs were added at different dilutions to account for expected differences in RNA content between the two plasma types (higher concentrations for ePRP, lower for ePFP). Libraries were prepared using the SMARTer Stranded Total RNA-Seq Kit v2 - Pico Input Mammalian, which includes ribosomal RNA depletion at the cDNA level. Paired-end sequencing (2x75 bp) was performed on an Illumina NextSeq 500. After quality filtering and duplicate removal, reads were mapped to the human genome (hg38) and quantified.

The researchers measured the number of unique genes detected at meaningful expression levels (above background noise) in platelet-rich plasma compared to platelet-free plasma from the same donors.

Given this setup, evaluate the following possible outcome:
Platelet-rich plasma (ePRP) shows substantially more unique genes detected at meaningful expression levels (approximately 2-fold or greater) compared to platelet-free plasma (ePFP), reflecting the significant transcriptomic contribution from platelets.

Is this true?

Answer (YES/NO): NO